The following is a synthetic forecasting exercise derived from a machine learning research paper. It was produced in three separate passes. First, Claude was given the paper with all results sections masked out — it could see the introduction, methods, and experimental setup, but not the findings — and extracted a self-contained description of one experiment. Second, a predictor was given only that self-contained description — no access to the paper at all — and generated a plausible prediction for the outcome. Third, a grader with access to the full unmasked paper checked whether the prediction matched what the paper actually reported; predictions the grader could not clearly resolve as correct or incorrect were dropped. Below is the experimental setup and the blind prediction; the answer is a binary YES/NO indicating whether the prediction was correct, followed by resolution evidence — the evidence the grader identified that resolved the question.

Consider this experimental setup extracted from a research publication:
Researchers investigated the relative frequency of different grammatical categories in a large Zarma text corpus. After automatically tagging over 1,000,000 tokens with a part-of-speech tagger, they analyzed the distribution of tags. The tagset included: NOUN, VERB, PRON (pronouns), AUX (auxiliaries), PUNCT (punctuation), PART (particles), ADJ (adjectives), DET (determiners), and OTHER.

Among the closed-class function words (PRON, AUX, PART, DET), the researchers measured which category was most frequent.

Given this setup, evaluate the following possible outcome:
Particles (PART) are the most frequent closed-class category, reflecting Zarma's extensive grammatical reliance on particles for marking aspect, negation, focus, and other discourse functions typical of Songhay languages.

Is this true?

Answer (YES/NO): NO